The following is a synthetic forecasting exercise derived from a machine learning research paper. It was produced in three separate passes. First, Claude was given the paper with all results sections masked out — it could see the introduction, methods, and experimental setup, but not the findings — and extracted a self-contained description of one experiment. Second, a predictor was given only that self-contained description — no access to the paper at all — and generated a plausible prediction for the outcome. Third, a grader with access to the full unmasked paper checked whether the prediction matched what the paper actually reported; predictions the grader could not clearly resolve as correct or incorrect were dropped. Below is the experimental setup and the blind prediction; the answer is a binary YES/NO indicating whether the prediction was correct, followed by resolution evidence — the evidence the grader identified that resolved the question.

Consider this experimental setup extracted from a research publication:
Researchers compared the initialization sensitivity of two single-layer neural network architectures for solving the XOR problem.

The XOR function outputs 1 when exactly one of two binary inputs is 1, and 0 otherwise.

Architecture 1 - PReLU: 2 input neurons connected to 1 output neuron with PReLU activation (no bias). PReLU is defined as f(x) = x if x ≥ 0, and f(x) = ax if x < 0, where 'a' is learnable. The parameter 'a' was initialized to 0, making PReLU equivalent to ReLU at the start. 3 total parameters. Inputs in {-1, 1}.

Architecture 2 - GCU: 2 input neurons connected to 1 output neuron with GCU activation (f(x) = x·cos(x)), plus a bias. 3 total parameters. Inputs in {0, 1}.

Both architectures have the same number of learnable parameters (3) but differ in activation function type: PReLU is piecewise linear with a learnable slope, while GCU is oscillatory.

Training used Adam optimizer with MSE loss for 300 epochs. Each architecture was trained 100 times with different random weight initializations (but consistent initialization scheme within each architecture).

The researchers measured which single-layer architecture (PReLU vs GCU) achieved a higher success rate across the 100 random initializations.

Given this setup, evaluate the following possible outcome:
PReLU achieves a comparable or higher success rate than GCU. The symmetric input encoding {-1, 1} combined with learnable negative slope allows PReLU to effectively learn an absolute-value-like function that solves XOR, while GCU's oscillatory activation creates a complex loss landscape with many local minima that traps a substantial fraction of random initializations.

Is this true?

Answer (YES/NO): YES